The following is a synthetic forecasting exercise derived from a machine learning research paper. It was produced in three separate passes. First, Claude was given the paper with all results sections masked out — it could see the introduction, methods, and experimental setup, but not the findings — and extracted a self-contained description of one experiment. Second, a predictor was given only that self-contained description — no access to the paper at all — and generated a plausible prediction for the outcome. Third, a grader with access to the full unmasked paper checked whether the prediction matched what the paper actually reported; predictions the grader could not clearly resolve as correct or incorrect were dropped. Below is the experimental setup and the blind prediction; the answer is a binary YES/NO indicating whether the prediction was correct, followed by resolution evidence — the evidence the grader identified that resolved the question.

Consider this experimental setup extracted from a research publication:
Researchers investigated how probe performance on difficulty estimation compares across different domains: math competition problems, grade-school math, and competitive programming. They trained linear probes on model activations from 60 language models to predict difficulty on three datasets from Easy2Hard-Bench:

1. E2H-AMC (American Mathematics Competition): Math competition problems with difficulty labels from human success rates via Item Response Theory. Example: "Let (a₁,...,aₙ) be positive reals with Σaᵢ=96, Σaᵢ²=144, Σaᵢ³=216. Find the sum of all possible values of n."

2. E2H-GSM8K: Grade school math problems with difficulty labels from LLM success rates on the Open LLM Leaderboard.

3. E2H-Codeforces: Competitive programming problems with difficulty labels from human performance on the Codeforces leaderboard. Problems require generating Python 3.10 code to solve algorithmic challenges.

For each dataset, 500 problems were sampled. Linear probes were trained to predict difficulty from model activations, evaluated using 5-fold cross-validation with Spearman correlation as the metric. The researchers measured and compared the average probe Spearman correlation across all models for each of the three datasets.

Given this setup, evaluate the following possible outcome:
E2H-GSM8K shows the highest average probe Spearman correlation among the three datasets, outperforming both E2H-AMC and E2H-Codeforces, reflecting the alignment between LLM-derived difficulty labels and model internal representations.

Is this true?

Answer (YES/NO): NO